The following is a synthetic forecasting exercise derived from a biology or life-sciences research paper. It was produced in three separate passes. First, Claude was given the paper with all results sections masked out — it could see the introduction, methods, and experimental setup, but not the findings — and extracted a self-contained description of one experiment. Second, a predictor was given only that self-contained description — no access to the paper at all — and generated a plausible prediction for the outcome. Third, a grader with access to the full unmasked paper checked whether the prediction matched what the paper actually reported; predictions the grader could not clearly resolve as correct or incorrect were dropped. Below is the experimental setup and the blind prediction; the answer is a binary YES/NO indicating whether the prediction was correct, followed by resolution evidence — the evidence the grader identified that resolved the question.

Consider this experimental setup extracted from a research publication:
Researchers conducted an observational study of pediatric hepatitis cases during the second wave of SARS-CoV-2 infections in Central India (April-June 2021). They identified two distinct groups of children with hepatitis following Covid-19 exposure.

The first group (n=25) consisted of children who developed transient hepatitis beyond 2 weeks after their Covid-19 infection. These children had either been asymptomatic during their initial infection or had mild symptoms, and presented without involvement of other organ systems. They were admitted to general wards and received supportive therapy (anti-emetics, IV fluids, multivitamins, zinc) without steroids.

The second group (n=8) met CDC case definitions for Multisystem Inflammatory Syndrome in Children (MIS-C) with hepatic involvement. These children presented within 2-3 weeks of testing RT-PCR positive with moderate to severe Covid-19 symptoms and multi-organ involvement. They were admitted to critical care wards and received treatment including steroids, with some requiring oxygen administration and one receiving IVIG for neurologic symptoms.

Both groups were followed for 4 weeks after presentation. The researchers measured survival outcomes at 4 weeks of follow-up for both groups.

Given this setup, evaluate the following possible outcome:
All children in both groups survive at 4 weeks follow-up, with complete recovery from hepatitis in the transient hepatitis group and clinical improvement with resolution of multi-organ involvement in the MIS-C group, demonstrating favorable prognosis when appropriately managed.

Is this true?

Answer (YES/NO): NO